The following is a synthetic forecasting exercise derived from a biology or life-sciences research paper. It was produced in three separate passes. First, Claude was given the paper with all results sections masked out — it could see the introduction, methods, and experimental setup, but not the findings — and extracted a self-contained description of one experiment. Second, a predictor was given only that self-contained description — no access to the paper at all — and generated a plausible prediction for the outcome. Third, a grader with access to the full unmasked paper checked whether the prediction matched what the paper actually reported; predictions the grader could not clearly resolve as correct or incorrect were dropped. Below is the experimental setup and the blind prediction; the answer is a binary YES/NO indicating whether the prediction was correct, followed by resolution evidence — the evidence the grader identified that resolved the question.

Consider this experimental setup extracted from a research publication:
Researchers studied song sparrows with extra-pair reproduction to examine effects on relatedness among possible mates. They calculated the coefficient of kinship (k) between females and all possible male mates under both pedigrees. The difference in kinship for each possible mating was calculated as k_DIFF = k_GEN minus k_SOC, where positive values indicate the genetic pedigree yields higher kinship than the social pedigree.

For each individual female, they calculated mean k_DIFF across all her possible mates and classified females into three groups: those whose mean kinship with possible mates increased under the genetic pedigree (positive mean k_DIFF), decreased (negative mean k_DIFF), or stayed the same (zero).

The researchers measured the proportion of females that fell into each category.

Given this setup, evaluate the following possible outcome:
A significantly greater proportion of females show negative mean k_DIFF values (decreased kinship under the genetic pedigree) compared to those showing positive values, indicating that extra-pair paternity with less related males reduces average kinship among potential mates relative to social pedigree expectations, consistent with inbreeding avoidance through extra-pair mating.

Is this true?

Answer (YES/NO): YES